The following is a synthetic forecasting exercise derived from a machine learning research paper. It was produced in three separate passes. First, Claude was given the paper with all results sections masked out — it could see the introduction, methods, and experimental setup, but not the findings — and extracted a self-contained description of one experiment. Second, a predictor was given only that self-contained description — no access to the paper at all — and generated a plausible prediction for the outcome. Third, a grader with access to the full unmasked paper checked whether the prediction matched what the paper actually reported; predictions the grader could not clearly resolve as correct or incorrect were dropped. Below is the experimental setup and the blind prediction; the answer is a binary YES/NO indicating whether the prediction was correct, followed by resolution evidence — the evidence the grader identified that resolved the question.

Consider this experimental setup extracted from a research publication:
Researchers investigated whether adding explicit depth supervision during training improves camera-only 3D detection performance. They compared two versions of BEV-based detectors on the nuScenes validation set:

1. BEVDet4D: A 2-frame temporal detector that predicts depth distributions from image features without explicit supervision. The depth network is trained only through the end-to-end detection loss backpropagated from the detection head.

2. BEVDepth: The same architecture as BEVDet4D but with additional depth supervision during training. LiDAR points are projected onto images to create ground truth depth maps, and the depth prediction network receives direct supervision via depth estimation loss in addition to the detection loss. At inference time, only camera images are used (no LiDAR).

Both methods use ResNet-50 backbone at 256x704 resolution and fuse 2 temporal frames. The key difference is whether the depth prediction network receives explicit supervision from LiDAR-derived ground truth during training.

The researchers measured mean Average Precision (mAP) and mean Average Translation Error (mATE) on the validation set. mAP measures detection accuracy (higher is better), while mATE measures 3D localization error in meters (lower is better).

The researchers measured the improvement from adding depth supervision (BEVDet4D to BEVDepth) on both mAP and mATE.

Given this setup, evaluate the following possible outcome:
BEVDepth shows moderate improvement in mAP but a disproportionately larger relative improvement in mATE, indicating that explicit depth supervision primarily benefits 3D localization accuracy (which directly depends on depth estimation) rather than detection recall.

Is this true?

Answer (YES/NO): NO